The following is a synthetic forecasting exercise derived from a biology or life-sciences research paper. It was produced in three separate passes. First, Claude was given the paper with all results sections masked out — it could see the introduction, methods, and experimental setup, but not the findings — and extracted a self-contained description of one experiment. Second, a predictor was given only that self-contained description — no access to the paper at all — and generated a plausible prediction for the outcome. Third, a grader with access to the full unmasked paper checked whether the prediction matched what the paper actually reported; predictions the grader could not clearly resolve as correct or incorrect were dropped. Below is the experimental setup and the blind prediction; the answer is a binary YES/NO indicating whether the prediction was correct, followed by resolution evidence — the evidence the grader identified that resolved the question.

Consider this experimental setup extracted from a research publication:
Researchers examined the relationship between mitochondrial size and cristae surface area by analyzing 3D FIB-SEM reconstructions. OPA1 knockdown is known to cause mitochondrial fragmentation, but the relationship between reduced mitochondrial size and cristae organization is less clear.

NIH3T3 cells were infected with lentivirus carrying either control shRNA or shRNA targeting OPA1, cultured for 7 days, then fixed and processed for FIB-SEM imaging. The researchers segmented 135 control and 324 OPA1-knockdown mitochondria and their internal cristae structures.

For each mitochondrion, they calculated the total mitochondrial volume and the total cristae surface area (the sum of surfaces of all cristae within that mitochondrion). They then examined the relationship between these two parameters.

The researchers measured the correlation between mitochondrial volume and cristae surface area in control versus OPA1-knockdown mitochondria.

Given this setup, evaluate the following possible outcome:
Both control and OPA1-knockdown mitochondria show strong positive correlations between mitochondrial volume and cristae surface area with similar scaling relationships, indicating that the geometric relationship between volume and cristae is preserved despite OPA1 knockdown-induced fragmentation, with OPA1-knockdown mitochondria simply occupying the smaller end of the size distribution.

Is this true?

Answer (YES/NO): YES